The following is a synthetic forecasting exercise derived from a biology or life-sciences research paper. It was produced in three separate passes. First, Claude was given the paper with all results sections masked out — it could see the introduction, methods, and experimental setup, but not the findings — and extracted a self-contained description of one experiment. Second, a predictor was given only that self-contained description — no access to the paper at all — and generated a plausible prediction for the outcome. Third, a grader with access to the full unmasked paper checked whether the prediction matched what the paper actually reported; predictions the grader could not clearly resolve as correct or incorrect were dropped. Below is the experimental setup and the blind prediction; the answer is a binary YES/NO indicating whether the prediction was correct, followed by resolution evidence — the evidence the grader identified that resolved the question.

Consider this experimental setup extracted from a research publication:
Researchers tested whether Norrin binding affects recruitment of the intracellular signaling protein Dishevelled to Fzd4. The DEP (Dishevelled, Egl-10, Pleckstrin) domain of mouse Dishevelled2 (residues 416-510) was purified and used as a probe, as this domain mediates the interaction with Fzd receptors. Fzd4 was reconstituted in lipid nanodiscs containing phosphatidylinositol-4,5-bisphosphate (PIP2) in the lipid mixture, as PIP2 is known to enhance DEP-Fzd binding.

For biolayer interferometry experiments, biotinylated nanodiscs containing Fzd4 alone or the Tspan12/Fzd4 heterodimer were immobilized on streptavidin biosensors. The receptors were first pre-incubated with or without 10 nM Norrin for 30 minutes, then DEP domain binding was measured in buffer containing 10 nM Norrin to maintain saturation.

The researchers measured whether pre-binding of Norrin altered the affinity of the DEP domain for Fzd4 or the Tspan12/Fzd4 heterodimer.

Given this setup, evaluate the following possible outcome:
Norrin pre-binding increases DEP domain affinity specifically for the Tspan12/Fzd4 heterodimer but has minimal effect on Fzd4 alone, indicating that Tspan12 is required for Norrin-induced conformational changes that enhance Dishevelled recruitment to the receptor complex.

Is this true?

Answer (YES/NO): NO